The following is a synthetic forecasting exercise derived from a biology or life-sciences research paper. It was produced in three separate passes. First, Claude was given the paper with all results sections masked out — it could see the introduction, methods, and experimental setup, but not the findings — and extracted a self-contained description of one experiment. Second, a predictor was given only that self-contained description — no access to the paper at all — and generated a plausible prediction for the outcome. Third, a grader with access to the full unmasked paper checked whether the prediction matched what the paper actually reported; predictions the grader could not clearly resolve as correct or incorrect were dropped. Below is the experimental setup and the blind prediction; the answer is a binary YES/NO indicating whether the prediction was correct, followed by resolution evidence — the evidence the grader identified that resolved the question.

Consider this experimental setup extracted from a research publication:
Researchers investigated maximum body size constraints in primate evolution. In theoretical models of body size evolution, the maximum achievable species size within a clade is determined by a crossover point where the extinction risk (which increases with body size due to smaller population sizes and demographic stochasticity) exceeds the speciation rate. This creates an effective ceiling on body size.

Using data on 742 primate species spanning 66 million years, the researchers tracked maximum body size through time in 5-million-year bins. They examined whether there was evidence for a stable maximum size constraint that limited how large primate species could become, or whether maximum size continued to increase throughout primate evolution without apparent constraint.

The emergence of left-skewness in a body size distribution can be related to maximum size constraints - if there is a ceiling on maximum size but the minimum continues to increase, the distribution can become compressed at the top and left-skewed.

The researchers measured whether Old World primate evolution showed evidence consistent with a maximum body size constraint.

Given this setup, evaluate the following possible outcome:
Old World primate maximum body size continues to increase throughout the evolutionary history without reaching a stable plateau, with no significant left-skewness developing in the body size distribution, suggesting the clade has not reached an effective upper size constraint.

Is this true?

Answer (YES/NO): NO